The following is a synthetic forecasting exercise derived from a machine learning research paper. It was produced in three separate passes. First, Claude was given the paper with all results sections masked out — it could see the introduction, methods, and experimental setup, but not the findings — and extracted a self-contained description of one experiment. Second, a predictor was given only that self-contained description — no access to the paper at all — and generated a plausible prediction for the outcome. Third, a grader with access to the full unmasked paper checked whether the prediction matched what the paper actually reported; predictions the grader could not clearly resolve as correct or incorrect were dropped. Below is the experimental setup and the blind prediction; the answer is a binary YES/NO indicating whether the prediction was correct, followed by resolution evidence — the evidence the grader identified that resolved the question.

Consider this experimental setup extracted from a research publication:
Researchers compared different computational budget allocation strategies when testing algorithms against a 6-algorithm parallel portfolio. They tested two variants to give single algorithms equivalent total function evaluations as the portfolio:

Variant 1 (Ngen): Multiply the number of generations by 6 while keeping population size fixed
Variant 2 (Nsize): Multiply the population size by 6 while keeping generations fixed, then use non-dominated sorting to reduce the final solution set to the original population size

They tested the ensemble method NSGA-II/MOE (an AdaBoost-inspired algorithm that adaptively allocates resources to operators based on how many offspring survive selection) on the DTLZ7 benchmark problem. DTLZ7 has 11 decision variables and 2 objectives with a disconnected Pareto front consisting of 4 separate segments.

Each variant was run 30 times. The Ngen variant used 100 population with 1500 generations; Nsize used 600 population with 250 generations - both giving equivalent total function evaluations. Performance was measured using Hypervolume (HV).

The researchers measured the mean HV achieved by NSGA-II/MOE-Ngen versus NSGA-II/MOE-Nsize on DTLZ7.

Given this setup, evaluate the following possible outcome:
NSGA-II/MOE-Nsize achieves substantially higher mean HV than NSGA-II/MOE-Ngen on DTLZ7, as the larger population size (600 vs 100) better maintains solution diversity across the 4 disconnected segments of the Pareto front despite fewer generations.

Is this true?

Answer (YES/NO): NO